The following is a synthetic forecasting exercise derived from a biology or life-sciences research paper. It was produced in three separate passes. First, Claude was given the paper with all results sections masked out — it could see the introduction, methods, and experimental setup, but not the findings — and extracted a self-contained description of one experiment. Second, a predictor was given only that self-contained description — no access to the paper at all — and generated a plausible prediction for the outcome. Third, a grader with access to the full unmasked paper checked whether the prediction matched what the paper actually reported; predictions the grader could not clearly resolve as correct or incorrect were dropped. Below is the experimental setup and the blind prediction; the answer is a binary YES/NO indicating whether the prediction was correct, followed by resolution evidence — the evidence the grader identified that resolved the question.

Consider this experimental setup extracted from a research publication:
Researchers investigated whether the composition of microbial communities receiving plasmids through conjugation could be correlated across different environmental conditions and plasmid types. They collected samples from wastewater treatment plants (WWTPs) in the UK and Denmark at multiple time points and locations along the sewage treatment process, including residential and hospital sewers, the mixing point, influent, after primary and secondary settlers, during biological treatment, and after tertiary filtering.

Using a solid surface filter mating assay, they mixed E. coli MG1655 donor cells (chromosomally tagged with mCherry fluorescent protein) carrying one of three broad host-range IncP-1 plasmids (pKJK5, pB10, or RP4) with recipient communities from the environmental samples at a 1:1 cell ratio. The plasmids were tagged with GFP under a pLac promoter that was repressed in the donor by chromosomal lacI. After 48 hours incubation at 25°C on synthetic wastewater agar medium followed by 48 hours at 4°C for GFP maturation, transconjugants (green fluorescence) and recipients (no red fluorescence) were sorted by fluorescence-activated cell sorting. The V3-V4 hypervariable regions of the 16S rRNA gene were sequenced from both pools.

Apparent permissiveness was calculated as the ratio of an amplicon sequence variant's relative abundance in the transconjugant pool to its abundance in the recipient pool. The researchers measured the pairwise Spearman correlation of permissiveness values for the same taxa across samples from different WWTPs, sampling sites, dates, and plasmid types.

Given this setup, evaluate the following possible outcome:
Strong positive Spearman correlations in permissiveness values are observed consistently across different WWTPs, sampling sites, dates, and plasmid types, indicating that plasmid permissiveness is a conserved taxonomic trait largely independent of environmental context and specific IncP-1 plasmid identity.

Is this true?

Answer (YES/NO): NO